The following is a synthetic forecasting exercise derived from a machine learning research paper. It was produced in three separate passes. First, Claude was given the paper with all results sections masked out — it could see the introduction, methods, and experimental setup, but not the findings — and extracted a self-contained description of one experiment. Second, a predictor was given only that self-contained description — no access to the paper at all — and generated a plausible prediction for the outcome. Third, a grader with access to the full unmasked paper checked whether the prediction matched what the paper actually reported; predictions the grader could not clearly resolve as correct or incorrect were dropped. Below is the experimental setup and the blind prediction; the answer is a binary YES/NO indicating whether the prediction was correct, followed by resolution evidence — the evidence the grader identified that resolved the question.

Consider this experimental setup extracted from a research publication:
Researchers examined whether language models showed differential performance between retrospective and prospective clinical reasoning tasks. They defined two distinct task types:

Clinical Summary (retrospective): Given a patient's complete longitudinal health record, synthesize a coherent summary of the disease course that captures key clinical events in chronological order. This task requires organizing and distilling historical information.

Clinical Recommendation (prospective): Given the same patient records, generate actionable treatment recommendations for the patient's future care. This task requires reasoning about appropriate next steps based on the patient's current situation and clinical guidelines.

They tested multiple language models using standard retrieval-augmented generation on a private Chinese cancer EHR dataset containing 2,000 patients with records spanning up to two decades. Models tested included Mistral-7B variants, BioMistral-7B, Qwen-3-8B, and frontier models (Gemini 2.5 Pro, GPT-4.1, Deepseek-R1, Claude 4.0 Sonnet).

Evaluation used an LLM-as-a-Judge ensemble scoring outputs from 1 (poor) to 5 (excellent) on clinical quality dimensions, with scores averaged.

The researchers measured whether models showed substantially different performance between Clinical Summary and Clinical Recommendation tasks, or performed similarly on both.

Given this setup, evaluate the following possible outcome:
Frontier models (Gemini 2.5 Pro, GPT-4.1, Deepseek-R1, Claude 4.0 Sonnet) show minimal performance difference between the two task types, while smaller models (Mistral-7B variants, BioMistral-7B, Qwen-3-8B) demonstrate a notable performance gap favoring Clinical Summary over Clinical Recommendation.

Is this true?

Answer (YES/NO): NO